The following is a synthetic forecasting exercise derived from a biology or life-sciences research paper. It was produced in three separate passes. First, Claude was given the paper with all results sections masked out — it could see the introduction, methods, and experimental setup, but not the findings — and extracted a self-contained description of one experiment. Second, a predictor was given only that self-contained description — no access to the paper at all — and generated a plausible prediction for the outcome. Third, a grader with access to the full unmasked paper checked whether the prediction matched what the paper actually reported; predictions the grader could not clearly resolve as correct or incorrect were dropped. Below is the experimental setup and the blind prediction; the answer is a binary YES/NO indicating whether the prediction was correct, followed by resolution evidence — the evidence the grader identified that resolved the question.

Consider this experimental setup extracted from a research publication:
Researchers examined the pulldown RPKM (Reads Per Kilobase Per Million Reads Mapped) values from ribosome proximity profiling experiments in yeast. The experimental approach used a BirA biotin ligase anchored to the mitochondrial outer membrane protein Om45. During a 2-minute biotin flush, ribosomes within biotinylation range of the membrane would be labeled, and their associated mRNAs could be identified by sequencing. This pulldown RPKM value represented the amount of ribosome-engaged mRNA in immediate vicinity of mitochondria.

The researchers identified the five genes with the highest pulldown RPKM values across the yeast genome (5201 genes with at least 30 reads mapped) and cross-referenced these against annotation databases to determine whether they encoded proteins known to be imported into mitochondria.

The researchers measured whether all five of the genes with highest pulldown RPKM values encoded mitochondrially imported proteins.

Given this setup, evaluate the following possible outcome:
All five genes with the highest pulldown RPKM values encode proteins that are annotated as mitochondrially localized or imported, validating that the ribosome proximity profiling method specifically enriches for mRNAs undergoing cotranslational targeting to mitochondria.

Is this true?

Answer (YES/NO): NO